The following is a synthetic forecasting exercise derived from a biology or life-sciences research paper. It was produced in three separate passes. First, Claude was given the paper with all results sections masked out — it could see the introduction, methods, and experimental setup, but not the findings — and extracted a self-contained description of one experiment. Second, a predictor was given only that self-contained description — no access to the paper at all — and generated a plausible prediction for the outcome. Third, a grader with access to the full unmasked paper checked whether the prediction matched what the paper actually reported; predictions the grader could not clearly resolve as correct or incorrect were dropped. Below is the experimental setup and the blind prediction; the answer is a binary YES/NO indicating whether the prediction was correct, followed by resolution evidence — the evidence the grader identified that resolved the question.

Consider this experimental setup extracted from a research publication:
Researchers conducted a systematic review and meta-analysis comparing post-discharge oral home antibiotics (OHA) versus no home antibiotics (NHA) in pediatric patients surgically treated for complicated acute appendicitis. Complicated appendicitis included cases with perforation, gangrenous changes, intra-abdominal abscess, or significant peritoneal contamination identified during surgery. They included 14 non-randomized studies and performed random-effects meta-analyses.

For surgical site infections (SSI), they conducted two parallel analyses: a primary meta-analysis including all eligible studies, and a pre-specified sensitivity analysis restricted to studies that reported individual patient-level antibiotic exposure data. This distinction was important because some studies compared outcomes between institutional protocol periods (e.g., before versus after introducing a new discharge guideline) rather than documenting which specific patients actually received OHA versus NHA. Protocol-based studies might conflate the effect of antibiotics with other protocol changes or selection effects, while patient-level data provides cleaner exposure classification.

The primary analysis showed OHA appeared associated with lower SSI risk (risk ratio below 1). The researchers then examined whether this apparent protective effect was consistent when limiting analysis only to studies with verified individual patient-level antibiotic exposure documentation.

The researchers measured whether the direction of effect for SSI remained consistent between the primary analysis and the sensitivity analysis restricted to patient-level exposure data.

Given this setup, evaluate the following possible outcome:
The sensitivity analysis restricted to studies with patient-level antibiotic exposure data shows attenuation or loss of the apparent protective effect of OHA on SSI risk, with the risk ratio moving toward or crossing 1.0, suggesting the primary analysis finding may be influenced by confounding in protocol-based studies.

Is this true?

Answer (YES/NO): NO